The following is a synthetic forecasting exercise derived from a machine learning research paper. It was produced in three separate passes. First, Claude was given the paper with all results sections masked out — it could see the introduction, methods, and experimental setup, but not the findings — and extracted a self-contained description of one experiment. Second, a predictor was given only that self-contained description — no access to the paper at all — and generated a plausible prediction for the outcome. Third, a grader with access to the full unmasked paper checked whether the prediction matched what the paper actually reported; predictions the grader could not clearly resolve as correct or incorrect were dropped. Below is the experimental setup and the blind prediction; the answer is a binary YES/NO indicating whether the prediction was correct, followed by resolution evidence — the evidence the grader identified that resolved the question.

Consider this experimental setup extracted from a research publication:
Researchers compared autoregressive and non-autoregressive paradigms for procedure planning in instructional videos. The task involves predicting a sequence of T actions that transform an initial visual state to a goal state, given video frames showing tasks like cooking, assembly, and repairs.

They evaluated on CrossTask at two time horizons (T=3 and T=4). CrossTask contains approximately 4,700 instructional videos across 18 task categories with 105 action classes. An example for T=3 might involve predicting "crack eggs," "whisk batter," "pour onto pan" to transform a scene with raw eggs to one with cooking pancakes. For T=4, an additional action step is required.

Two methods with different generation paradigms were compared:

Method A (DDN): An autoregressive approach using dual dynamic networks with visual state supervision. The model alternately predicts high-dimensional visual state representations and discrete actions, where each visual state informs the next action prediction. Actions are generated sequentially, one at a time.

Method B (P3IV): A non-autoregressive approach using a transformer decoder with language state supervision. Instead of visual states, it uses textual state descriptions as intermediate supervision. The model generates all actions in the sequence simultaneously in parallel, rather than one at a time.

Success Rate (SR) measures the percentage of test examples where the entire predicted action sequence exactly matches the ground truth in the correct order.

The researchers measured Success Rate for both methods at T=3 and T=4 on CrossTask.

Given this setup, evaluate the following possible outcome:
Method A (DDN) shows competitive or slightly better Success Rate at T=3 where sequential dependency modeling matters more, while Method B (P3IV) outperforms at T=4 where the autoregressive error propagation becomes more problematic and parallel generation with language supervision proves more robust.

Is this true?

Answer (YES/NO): NO